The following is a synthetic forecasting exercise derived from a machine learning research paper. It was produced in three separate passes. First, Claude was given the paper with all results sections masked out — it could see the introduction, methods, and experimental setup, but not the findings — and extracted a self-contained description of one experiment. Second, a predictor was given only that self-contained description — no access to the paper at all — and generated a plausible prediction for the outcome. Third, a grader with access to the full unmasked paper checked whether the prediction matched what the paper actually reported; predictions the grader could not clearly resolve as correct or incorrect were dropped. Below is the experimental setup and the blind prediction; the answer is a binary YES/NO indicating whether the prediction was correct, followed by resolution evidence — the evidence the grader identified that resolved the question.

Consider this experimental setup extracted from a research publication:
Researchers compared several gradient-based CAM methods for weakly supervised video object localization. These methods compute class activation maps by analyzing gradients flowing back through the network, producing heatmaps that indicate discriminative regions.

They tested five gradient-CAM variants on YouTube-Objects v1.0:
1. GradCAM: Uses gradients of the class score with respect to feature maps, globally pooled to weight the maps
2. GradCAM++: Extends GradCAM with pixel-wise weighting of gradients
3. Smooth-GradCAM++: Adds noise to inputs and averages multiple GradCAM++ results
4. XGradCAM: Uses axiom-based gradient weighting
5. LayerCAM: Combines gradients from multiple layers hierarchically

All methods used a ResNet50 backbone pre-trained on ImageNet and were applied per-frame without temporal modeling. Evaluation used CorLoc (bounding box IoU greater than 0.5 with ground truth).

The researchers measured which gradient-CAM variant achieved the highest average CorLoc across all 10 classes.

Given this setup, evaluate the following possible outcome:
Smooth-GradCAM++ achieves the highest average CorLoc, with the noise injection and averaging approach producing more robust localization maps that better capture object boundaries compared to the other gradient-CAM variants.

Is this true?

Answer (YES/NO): NO